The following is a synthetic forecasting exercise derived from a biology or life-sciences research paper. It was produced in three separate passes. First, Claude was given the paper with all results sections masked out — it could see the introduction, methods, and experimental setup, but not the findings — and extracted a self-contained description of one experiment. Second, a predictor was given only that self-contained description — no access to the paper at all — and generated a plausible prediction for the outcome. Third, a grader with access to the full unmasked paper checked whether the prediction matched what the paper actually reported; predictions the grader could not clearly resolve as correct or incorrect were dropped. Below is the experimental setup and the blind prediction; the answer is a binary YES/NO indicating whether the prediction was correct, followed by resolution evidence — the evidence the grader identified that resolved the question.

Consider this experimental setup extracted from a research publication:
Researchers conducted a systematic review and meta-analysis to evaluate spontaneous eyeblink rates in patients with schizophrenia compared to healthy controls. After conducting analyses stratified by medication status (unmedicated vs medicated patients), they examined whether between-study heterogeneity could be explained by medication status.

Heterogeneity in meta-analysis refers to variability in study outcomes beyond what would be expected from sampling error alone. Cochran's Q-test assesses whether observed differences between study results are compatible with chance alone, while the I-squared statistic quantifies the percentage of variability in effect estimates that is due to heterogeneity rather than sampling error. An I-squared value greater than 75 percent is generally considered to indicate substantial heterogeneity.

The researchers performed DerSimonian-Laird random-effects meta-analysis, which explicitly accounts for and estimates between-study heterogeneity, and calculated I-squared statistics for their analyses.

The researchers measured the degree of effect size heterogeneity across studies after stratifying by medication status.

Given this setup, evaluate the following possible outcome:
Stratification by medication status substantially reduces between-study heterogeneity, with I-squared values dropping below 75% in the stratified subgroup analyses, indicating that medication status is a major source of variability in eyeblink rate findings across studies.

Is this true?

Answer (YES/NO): NO